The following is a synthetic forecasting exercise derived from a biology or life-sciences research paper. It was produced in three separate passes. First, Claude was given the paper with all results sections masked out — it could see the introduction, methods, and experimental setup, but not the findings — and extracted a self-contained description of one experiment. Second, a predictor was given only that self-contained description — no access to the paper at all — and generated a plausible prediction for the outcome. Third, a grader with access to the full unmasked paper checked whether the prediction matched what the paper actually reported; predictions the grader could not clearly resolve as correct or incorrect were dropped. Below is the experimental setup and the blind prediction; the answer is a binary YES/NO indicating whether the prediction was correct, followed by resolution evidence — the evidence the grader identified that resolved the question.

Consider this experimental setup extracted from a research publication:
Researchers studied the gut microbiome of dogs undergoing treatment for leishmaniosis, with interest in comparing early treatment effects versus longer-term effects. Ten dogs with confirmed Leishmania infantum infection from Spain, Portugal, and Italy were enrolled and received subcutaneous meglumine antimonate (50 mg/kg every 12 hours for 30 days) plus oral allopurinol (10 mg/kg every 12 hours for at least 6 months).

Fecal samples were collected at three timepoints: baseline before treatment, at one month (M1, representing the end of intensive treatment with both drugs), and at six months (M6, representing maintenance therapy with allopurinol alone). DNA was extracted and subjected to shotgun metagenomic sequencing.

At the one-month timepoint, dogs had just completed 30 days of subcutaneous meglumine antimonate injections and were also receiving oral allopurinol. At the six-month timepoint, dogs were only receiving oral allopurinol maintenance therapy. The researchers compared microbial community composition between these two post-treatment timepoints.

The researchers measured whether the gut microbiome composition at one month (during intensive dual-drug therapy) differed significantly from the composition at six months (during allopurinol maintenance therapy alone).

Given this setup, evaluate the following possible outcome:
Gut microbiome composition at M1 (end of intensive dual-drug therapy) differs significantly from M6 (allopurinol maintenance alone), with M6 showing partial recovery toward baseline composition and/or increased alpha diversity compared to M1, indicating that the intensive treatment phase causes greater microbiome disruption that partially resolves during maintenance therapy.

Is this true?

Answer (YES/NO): NO